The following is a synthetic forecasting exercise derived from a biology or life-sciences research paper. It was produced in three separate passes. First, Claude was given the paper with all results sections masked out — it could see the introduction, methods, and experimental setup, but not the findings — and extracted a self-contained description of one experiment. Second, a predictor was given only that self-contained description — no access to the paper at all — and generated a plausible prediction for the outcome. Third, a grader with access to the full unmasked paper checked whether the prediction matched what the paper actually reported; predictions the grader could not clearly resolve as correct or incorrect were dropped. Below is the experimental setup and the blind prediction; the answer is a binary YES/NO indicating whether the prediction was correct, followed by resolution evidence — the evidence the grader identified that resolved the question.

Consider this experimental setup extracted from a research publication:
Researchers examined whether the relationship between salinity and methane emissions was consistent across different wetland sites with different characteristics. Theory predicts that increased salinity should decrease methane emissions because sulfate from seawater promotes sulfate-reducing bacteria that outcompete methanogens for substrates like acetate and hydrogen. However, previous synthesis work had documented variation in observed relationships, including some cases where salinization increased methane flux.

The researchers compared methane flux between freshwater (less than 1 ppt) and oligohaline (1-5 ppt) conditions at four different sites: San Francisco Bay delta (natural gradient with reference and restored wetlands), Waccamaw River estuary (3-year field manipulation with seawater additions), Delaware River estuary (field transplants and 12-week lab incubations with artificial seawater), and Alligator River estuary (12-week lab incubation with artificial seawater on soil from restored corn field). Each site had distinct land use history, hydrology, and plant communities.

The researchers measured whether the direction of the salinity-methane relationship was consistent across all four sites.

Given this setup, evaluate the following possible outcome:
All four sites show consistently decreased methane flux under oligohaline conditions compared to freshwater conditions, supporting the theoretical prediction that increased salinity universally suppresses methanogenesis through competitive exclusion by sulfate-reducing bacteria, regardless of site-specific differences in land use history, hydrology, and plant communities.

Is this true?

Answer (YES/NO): NO